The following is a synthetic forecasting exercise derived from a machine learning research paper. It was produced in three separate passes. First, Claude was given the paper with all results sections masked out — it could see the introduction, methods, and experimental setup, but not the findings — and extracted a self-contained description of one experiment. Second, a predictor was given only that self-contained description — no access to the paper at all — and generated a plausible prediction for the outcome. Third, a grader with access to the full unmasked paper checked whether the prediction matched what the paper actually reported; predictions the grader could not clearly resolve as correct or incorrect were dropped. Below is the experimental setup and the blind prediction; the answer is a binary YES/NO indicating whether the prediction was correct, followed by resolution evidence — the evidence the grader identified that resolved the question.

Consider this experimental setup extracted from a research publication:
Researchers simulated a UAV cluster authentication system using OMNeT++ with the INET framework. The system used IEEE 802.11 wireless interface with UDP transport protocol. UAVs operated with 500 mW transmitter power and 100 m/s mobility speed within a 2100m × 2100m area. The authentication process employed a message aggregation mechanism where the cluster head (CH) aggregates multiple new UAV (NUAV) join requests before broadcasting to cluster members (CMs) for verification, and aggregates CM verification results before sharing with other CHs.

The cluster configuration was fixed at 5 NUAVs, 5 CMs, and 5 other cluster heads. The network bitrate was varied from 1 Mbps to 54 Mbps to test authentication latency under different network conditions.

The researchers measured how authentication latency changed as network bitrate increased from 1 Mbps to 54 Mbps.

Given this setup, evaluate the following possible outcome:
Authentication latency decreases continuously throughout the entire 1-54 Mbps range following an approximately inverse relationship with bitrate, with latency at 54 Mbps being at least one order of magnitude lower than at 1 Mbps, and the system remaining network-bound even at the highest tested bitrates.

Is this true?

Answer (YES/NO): NO